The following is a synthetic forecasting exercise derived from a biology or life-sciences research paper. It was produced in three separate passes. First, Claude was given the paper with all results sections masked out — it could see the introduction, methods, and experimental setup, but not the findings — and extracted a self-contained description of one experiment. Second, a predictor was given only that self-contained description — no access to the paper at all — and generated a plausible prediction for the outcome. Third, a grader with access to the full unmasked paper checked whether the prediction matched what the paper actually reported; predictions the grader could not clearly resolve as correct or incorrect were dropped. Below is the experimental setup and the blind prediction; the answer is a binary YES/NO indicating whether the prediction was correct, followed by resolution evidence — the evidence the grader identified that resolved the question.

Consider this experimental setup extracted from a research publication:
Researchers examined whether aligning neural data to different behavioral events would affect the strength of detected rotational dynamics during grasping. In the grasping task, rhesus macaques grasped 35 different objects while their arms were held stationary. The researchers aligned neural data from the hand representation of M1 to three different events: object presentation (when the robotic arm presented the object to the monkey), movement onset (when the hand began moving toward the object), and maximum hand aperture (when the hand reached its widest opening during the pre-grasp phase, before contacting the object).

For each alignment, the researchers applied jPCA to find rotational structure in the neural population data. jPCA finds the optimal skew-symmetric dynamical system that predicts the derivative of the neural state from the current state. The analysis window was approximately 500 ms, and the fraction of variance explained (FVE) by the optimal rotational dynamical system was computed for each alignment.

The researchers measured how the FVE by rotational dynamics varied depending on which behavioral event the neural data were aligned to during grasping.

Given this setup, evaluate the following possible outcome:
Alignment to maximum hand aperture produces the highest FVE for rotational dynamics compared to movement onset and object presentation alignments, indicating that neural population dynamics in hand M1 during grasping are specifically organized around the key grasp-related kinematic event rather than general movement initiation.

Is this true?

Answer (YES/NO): NO